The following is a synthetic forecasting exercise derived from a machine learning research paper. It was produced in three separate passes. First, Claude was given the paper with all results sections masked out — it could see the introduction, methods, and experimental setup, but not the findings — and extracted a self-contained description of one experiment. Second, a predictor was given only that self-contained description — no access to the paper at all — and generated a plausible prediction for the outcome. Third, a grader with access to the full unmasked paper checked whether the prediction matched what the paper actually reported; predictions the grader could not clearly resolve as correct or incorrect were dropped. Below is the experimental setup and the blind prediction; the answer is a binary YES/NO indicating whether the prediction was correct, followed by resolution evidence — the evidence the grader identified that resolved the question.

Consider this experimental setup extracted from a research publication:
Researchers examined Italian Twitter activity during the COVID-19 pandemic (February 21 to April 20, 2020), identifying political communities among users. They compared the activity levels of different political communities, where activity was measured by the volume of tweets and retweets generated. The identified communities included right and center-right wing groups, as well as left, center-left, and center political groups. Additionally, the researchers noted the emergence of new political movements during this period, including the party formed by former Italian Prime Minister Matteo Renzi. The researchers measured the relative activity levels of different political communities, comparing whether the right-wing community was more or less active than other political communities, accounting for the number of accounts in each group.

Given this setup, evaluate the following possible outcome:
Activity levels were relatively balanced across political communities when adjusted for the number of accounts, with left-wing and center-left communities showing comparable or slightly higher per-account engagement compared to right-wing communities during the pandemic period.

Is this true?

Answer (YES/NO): NO